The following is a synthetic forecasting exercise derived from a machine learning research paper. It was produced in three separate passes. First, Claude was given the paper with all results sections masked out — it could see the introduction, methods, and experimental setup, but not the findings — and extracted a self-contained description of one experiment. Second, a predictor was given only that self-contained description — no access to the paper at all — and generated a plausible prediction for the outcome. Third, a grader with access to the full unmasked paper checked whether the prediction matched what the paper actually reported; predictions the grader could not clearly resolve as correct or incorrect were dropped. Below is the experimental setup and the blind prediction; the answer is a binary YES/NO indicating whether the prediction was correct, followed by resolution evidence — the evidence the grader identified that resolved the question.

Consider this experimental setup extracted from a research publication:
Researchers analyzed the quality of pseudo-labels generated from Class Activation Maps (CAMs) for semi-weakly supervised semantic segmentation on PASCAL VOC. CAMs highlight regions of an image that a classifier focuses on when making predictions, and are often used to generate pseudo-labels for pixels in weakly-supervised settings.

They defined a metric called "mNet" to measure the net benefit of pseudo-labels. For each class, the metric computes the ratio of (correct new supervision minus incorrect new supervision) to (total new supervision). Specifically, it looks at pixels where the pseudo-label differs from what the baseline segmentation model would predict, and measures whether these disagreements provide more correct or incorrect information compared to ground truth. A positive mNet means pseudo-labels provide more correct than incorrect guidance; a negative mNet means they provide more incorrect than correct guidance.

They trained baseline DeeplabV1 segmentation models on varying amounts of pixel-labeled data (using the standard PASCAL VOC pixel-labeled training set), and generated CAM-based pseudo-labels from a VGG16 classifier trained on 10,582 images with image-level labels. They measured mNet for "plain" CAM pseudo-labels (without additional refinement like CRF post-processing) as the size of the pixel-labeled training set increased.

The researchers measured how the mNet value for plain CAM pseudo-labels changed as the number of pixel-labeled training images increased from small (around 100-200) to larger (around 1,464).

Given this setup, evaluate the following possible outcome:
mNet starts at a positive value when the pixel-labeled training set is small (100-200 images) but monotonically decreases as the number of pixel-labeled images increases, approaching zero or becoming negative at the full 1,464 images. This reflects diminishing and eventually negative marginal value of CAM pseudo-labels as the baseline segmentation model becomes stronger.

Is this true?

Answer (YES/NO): YES